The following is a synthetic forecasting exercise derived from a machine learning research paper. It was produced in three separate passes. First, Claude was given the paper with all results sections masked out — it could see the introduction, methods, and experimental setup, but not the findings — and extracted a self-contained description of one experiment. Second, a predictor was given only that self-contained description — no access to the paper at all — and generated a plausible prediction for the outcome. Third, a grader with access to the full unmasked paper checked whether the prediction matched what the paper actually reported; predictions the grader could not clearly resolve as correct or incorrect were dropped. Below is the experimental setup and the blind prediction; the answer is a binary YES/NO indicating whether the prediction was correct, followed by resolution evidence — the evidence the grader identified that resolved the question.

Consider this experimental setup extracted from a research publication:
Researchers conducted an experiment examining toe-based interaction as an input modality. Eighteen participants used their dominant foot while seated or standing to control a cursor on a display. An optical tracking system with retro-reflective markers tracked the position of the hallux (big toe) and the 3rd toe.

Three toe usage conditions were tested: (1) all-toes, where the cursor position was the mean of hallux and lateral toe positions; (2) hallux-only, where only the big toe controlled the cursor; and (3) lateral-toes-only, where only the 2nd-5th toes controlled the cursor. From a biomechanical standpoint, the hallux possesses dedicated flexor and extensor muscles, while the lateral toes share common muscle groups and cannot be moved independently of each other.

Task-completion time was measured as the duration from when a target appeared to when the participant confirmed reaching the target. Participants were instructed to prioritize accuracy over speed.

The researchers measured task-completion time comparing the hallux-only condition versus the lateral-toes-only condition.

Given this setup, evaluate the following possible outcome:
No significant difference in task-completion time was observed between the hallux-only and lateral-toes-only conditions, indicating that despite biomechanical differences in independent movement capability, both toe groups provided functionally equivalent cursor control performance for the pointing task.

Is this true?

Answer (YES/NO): NO